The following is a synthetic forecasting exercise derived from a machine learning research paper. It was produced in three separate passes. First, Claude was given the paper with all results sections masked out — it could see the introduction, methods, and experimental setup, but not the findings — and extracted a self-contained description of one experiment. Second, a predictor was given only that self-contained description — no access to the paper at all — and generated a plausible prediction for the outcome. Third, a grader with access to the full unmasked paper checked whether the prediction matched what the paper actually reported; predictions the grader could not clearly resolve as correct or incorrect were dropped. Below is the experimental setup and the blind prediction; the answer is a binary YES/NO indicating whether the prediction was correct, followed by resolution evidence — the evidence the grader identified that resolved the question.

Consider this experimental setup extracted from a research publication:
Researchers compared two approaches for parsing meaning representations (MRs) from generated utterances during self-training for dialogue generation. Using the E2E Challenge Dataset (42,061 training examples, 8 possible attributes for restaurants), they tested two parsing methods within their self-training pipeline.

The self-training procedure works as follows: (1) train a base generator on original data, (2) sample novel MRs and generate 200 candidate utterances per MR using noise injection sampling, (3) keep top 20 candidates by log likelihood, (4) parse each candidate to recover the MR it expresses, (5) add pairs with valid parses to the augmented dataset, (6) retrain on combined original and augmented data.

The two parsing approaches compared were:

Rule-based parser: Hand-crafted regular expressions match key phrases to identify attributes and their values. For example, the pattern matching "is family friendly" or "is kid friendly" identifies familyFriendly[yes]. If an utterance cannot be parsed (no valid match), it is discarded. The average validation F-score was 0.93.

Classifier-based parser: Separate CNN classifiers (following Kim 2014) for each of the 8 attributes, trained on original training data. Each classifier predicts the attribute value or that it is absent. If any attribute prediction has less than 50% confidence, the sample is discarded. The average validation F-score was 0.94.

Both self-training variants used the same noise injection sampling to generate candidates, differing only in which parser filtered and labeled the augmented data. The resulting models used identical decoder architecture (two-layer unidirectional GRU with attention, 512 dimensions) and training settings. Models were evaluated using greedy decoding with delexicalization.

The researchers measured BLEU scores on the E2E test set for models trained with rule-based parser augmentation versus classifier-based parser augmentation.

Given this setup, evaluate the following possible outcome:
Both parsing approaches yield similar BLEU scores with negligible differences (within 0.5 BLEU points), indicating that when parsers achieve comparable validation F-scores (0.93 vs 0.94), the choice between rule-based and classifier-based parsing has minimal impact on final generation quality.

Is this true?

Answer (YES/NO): NO